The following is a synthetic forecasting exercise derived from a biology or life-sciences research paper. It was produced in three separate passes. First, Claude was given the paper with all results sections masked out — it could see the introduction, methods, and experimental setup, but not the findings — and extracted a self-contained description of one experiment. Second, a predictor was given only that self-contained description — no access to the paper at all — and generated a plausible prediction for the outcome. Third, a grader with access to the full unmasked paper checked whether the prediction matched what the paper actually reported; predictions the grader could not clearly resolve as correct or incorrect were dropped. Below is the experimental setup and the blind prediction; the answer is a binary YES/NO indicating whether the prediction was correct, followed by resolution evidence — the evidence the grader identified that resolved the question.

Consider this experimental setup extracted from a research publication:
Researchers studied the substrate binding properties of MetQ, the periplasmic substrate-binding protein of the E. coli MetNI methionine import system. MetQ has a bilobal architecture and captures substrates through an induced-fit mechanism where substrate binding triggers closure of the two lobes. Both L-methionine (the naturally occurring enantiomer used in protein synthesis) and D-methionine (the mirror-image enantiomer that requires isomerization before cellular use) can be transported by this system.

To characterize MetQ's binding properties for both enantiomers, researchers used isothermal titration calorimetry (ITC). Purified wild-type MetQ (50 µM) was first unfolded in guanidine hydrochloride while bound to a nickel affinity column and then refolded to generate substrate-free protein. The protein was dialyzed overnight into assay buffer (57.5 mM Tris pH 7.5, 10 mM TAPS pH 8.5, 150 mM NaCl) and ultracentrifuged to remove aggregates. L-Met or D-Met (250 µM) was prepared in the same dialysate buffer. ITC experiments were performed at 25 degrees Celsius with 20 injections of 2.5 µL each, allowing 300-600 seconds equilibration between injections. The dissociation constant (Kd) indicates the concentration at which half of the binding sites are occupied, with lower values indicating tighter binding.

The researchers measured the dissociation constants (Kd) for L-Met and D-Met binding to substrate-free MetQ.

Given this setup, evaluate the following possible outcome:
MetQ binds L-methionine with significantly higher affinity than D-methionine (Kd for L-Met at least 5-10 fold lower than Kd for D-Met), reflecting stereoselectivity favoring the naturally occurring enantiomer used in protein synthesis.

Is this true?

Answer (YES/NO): YES